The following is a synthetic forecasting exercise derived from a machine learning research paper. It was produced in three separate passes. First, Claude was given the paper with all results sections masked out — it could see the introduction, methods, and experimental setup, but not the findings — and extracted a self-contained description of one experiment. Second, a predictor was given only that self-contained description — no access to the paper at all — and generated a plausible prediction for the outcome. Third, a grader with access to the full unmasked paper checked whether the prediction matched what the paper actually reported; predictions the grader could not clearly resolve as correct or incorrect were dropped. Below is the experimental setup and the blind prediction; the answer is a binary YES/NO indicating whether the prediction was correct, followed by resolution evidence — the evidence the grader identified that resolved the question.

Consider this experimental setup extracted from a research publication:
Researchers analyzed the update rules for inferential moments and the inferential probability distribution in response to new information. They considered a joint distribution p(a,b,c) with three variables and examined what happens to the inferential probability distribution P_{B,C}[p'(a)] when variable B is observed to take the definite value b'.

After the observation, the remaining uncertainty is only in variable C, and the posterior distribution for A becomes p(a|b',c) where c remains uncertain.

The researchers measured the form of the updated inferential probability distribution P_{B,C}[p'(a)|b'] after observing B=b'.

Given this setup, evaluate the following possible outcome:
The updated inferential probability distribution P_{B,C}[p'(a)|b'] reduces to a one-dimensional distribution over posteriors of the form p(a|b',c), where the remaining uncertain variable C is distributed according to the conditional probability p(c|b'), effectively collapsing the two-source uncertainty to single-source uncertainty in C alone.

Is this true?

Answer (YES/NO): YES